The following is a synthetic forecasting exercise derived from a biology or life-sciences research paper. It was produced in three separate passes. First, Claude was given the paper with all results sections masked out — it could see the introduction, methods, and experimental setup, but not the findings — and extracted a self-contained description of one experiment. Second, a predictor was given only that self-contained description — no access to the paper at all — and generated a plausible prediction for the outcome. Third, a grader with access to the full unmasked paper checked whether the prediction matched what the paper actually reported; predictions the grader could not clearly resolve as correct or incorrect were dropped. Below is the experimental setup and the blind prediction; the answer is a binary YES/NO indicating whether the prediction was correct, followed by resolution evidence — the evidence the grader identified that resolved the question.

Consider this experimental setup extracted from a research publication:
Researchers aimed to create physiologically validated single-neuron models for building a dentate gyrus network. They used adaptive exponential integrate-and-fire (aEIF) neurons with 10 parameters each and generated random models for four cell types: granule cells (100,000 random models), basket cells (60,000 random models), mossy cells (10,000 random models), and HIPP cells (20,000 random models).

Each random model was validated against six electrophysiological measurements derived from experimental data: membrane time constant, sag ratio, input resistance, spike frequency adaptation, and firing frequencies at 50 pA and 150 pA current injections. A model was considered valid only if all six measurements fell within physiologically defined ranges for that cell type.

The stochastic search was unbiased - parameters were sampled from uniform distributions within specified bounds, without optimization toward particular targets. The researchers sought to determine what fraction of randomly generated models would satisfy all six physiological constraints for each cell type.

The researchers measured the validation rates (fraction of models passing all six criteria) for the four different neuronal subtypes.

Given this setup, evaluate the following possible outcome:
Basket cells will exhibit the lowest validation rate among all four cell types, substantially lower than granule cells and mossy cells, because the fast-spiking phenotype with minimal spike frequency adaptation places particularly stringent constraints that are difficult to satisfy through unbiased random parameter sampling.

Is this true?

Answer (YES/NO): NO